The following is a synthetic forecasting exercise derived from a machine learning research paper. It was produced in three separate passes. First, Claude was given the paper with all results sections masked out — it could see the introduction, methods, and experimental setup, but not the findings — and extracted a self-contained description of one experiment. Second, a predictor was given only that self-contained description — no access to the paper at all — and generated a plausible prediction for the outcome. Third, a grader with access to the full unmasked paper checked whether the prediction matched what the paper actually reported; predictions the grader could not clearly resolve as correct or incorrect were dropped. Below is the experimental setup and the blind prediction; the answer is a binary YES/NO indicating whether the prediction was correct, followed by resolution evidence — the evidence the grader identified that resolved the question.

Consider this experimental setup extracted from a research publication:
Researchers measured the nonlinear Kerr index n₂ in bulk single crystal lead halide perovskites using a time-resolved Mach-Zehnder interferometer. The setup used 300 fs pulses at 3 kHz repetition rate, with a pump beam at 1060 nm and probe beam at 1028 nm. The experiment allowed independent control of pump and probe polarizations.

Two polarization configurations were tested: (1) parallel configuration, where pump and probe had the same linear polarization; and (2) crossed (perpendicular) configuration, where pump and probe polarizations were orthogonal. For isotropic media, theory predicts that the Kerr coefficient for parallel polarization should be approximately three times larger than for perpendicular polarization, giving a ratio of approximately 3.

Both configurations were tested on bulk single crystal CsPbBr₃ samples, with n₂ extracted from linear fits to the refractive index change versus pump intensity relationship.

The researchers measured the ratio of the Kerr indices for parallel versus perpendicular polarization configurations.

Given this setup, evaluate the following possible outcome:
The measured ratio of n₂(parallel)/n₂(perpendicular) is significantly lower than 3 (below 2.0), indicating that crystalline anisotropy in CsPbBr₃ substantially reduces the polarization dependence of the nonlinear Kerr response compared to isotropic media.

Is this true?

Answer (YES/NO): NO